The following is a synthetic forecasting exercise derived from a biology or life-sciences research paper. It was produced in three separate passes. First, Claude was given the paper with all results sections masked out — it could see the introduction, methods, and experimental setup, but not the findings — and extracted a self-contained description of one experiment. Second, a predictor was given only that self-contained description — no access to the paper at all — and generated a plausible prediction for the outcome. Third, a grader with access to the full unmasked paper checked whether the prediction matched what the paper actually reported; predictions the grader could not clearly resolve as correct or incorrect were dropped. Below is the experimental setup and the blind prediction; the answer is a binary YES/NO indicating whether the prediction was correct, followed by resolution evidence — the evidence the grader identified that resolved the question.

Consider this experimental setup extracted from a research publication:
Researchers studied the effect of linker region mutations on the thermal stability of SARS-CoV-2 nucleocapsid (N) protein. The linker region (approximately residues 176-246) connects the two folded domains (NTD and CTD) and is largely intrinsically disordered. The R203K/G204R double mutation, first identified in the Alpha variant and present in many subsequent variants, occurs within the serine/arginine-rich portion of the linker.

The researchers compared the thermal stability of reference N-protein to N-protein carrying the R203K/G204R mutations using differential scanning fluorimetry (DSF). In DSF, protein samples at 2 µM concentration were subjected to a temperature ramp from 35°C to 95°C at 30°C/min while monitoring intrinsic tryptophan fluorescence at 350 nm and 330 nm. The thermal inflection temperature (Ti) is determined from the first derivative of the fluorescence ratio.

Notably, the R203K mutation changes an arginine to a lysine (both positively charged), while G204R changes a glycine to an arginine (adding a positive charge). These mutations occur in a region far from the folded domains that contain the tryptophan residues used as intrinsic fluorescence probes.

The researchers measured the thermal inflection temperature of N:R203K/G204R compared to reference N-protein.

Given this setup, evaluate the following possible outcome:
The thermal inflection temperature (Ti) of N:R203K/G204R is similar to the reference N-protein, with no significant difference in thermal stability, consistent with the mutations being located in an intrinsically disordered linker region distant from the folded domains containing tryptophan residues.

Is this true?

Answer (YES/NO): YES